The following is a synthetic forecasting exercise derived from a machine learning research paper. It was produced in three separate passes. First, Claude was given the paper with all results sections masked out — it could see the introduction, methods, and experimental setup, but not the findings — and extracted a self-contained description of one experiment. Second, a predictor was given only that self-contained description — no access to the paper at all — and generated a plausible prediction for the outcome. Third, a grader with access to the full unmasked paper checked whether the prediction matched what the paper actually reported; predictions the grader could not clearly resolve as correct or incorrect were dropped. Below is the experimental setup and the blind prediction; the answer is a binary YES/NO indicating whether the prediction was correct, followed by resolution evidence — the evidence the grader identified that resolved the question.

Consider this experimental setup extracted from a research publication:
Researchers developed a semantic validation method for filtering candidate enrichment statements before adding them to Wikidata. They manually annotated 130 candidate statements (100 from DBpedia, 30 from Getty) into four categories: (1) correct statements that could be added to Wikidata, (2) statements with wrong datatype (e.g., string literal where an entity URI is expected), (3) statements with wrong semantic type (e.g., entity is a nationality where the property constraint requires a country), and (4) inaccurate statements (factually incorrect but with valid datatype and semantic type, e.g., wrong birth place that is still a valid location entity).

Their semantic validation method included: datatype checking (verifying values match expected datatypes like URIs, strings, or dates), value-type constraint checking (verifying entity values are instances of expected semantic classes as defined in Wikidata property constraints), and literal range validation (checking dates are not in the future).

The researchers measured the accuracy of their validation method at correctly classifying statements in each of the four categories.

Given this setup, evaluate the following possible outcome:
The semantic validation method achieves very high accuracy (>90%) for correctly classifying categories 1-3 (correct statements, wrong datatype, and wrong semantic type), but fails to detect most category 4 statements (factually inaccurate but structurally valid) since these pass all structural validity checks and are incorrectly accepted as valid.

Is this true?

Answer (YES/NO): NO